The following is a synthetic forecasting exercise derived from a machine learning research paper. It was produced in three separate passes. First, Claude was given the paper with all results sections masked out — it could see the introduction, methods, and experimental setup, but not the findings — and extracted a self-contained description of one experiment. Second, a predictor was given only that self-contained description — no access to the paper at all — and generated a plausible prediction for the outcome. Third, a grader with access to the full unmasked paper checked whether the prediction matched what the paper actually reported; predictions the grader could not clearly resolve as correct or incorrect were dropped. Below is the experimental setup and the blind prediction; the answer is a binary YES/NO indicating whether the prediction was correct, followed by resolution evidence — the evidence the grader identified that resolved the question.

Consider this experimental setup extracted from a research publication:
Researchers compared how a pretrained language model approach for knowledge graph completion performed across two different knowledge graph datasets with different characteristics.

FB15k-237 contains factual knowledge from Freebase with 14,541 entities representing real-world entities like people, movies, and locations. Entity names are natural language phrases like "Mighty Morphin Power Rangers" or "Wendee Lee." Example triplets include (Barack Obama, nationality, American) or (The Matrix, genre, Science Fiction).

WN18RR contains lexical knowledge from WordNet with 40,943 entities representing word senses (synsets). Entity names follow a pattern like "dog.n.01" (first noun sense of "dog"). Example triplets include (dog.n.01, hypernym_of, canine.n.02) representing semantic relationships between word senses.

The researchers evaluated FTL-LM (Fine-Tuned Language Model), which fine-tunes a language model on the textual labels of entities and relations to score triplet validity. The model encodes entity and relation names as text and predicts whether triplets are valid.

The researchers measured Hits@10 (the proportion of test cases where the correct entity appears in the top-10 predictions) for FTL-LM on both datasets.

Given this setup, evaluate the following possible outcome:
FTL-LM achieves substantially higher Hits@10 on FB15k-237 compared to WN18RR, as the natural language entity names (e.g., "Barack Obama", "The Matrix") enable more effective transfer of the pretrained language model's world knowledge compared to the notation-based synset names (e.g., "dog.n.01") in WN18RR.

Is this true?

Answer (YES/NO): NO